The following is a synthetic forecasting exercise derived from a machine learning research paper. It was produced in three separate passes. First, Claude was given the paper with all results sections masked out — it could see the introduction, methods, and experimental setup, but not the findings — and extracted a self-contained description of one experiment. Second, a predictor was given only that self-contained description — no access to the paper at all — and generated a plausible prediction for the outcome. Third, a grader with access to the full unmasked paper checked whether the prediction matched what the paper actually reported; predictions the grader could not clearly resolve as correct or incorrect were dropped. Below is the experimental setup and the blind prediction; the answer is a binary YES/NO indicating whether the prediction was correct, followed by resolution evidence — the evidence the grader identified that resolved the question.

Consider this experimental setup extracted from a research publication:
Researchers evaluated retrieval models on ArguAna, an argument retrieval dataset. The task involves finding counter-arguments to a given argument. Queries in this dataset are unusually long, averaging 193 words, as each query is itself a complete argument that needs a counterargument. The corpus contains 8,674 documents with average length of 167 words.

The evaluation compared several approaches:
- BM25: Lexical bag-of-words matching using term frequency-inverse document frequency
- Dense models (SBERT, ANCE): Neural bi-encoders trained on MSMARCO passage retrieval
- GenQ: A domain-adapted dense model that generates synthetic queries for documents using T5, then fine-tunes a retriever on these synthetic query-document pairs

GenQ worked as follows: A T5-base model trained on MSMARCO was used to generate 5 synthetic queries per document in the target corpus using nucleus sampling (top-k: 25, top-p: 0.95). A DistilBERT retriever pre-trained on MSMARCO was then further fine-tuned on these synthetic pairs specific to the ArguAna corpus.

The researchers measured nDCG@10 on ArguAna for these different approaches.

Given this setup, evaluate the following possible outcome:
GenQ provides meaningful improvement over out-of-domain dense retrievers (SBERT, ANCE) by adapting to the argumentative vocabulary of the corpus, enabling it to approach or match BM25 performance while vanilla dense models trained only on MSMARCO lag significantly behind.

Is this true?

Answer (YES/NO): NO